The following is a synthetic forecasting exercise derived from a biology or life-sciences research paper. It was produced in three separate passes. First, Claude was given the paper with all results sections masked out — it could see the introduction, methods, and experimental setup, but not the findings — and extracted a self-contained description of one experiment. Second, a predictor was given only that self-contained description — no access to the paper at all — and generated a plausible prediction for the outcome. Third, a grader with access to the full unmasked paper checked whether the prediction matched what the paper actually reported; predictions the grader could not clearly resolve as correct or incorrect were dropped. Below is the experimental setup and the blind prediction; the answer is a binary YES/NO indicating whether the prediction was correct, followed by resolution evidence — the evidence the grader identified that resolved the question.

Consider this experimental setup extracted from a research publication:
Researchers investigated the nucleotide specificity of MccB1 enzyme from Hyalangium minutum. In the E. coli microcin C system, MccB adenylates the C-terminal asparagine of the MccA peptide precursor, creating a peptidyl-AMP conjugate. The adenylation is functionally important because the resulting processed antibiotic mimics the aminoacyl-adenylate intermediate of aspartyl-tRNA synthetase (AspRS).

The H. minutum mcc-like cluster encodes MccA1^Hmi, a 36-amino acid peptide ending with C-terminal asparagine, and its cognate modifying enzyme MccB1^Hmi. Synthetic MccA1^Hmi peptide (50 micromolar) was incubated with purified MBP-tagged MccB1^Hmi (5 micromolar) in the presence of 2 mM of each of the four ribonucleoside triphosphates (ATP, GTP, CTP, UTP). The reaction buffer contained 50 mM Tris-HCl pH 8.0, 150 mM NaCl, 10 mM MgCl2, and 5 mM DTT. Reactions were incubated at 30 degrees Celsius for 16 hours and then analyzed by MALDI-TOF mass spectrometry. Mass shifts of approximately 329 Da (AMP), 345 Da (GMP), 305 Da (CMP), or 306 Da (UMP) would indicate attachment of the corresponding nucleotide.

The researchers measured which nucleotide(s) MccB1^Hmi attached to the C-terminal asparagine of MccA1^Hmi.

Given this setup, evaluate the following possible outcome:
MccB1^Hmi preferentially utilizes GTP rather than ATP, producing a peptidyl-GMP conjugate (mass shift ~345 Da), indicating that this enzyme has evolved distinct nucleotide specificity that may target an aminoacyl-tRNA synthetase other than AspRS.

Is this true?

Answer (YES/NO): NO